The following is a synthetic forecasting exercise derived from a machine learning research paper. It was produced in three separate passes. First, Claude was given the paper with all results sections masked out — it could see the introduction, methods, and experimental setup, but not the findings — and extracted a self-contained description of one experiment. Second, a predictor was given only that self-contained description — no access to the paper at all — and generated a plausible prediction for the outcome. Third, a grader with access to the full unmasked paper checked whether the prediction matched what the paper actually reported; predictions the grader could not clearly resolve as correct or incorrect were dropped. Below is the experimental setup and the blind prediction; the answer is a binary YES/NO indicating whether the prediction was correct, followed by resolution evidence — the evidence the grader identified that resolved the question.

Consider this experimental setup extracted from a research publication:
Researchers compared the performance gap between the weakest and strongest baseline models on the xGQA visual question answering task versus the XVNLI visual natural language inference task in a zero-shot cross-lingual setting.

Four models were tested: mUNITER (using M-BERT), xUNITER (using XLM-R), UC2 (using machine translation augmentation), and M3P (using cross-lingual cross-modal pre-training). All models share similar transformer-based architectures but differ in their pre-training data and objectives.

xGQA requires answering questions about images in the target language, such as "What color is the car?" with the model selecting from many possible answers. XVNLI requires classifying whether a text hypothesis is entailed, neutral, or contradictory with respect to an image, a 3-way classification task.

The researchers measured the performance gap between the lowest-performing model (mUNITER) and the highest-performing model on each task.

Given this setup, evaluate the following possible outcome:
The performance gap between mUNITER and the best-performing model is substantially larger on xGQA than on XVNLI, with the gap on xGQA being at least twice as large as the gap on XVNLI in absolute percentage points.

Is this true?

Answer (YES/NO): YES